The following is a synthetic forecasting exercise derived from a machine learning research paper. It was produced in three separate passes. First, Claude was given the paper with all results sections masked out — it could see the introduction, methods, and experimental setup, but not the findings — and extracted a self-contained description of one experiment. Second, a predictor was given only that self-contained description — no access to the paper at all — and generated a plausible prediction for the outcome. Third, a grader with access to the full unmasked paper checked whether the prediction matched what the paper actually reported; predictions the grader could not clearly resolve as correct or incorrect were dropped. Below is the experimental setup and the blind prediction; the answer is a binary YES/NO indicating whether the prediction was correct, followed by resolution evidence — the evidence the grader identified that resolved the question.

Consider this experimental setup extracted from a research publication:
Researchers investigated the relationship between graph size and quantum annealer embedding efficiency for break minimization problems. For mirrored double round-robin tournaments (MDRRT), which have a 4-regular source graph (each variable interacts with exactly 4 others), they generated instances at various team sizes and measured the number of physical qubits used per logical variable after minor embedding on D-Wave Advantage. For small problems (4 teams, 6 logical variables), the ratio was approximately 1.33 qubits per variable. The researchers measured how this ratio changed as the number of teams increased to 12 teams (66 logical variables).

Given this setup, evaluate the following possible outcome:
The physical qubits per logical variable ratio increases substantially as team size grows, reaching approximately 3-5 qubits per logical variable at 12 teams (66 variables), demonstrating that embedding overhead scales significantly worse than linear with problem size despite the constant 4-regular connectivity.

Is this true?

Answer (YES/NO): NO